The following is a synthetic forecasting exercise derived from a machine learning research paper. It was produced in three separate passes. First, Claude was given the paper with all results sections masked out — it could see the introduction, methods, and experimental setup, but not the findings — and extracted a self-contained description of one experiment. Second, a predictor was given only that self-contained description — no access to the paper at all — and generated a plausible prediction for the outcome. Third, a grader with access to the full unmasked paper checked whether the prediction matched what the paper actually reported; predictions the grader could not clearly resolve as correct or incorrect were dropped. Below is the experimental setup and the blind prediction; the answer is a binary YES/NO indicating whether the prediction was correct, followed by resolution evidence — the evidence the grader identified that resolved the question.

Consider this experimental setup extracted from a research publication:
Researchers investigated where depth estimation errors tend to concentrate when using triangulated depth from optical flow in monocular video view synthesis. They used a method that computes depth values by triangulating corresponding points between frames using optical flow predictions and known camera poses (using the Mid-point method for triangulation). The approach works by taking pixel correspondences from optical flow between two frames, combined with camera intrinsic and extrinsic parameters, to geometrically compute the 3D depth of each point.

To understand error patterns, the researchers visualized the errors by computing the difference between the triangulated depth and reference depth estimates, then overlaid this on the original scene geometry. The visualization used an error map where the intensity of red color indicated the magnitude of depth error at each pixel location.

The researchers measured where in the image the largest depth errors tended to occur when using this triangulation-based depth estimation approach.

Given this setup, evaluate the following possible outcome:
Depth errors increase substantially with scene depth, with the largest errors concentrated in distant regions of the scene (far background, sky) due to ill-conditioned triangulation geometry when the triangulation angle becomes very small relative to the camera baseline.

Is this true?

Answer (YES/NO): NO